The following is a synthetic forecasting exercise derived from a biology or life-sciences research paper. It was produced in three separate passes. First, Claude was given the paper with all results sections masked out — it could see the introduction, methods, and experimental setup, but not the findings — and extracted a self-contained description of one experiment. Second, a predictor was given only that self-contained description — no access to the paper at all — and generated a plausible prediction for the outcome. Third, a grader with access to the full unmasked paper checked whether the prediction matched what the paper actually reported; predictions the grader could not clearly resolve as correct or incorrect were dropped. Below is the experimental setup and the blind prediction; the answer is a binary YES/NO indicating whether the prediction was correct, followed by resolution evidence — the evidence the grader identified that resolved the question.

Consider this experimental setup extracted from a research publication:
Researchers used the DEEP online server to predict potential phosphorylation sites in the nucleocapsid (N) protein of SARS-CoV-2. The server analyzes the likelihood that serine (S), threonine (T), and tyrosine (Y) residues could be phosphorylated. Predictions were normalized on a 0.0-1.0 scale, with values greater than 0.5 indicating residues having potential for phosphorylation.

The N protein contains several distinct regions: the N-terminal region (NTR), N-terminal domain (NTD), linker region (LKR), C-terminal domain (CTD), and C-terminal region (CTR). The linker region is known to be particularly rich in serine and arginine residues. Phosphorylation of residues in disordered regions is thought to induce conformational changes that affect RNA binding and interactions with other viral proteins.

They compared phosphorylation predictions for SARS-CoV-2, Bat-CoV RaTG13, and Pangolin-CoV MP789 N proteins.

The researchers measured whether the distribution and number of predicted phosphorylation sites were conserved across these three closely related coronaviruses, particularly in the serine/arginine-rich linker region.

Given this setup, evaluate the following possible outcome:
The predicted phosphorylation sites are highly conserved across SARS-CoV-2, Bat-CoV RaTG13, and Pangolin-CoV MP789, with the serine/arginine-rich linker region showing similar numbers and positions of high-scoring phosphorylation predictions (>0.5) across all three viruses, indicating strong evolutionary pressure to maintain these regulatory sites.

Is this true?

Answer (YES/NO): YES